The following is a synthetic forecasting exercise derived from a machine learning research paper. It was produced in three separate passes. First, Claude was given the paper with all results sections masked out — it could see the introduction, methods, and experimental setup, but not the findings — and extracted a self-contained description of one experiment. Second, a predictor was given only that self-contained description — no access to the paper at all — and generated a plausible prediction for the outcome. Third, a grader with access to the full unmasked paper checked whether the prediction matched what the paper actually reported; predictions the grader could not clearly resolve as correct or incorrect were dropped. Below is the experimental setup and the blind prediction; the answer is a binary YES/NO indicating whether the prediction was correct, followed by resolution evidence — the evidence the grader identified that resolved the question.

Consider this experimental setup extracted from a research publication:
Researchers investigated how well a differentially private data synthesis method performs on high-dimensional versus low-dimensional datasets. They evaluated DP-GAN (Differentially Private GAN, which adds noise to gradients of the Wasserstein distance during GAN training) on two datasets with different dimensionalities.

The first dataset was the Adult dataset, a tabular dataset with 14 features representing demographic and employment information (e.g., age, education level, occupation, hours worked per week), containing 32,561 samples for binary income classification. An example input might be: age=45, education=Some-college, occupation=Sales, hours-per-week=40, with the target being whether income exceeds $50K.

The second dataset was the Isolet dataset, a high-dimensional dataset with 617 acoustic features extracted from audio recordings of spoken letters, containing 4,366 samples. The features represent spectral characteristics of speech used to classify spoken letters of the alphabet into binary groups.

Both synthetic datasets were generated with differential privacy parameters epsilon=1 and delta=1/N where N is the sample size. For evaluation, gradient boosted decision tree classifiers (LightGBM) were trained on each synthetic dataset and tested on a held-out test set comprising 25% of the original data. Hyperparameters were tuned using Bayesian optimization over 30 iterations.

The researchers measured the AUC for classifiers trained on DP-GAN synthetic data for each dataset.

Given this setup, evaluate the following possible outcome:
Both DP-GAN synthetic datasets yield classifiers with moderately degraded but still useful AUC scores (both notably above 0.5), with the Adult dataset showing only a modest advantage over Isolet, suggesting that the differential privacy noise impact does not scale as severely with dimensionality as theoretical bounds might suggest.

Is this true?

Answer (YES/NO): NO